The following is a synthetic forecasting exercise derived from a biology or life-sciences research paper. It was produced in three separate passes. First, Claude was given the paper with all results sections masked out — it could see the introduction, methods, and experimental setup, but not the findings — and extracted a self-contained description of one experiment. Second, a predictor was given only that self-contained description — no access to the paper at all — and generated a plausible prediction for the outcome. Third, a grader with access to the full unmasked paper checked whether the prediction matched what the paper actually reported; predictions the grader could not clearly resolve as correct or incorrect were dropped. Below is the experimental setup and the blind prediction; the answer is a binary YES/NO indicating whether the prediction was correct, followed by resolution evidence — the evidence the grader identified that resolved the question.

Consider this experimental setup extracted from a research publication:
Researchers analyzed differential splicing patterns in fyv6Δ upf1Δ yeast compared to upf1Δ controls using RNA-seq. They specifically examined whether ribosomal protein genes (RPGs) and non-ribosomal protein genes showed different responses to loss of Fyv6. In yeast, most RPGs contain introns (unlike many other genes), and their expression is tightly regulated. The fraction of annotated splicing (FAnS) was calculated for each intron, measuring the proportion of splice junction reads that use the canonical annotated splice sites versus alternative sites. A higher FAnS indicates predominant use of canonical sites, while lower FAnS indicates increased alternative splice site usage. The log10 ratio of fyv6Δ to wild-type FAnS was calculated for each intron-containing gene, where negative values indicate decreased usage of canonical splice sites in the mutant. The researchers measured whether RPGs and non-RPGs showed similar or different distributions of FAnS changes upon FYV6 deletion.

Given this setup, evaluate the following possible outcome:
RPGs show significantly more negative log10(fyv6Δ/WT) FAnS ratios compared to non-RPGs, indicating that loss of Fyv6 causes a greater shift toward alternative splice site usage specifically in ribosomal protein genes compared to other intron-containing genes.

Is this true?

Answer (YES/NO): NO